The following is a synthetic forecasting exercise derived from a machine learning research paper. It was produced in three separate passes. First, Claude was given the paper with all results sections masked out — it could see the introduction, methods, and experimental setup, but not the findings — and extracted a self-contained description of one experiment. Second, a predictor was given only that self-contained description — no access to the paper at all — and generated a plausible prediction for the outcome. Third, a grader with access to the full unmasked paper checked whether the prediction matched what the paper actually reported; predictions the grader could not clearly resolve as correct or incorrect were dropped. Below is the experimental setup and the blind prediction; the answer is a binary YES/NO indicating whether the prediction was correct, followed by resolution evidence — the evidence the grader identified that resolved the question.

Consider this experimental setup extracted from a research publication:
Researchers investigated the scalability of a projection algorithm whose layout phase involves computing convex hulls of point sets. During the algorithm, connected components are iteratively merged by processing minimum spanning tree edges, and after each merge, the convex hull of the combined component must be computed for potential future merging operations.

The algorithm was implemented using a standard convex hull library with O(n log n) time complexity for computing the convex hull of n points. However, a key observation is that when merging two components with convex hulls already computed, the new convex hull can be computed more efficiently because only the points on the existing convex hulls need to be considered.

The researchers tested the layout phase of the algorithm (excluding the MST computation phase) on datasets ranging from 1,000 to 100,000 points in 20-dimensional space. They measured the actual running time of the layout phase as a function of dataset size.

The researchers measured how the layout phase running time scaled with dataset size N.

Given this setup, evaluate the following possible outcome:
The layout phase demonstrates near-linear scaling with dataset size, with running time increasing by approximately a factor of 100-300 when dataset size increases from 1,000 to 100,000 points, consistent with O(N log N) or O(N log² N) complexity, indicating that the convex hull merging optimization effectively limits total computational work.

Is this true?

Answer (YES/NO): YES